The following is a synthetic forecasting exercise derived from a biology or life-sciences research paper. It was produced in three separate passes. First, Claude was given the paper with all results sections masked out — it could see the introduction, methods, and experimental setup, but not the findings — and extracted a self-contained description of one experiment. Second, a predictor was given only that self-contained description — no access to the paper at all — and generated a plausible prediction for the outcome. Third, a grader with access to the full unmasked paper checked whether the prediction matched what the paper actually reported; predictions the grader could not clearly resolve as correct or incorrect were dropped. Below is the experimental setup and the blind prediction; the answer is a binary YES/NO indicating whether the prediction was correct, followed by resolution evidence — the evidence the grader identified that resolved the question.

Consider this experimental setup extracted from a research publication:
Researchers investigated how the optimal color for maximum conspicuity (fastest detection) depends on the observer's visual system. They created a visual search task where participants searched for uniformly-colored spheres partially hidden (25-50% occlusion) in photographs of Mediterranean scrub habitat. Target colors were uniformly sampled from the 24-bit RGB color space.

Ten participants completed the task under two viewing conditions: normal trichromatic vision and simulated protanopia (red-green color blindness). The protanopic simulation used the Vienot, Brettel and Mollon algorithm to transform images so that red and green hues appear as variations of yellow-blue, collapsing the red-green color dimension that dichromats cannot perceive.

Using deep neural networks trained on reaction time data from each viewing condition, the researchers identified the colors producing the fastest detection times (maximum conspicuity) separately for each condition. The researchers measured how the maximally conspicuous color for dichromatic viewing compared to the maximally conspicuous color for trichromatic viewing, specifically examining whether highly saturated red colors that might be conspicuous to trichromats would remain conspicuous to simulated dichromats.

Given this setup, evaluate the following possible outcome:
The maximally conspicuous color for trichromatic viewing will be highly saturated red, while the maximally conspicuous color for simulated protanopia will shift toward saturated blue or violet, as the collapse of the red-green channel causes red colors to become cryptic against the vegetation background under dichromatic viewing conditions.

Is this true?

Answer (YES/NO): NO